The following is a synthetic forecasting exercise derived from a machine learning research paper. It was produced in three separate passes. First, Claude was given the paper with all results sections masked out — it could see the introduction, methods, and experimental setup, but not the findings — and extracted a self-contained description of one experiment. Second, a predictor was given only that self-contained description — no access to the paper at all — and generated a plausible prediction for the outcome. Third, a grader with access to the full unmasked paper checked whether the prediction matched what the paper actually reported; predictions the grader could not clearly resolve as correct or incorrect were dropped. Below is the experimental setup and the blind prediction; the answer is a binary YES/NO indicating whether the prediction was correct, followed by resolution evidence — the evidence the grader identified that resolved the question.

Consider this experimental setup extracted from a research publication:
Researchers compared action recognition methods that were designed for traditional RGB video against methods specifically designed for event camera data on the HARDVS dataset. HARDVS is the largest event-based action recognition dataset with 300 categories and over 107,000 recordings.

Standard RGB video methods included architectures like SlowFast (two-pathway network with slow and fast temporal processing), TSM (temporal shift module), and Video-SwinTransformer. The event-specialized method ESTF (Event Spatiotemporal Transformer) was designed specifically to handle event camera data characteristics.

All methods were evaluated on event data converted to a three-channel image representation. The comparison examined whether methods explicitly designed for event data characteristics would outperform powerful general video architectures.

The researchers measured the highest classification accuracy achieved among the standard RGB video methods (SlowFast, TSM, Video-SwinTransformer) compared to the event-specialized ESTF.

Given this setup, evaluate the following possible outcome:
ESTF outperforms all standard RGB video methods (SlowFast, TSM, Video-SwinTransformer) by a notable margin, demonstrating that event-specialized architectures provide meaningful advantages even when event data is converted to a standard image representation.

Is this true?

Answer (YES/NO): NO